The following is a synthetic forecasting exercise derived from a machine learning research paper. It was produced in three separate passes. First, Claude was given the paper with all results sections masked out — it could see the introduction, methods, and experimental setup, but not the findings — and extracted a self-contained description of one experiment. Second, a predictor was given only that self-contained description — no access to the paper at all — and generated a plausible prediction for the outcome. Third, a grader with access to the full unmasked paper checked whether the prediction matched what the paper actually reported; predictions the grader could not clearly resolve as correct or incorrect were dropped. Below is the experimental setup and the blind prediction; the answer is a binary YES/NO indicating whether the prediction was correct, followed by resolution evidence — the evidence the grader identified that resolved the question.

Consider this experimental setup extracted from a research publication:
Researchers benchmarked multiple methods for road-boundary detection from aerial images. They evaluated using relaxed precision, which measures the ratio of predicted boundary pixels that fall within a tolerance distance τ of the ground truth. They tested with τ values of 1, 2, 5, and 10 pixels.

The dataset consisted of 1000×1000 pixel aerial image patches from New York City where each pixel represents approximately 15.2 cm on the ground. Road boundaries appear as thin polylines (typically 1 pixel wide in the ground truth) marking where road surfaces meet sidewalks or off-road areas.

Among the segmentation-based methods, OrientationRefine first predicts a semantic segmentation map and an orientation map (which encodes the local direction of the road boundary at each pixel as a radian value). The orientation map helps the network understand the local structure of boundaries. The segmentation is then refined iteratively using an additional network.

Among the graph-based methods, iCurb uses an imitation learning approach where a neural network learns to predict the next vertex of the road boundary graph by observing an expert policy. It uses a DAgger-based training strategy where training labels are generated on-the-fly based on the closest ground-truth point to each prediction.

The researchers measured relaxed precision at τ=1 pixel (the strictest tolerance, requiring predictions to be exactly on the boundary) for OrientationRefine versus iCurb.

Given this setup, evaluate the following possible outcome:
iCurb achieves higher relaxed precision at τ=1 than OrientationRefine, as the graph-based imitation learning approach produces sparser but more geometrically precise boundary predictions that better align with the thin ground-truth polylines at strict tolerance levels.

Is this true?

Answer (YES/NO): NO